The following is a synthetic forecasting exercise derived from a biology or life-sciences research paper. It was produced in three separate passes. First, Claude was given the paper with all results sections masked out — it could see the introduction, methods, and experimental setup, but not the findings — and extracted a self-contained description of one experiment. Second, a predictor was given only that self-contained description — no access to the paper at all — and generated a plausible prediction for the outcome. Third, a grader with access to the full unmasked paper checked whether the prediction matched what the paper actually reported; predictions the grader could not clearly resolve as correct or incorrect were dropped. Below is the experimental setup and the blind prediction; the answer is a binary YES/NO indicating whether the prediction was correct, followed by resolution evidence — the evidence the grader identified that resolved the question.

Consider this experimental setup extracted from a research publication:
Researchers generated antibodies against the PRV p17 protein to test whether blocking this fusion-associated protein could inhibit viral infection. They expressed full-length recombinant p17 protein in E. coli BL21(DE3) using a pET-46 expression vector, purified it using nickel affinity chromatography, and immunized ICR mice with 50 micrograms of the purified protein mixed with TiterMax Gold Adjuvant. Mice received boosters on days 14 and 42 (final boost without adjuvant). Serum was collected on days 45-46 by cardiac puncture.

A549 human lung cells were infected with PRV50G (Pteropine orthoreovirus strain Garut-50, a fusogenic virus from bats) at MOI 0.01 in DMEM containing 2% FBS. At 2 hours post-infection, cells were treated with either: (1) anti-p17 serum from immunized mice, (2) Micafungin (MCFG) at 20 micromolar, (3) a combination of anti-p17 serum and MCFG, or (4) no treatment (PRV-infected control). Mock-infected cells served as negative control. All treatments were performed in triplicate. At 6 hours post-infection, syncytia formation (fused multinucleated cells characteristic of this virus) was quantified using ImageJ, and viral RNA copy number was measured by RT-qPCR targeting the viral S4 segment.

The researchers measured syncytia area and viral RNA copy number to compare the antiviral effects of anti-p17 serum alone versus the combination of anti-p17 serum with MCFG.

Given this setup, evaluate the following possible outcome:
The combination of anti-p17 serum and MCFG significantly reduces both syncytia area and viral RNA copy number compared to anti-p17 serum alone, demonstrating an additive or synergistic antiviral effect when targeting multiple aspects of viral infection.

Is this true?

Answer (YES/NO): NO